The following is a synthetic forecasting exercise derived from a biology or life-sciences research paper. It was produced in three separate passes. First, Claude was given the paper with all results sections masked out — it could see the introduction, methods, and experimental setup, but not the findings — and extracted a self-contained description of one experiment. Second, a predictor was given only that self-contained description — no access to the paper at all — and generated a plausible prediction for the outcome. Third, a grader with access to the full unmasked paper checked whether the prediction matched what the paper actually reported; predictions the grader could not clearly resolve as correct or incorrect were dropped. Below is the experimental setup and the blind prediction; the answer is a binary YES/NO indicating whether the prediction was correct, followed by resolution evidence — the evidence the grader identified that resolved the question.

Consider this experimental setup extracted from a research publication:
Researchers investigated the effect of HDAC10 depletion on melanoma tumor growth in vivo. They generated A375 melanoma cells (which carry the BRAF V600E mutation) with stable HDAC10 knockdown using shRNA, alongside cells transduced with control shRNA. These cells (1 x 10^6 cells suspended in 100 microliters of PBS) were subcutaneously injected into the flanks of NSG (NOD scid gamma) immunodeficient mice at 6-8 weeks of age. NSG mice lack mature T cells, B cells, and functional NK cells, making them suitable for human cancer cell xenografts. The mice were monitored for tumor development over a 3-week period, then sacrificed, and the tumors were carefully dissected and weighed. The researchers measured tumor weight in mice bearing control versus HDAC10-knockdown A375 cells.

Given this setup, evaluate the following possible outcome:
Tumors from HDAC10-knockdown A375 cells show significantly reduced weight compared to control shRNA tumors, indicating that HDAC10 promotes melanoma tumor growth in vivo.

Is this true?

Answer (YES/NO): YES